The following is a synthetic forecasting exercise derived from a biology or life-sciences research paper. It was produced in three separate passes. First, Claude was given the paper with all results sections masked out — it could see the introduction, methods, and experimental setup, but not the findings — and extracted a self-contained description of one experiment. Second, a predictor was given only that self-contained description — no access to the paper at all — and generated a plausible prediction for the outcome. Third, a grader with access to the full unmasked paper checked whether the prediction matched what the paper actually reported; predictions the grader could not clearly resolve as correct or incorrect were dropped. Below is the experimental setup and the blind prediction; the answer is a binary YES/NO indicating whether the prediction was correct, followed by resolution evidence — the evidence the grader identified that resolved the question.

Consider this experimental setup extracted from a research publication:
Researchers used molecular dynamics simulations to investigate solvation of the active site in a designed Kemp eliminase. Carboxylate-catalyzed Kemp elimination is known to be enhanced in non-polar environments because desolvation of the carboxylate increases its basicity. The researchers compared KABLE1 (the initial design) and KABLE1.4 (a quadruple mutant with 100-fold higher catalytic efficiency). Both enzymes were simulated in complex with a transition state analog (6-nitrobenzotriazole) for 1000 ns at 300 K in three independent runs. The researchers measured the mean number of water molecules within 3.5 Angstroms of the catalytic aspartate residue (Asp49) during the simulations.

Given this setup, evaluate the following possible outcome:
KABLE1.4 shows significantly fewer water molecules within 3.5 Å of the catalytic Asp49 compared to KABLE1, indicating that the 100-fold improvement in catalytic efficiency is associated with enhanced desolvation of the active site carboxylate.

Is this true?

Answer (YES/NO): YES